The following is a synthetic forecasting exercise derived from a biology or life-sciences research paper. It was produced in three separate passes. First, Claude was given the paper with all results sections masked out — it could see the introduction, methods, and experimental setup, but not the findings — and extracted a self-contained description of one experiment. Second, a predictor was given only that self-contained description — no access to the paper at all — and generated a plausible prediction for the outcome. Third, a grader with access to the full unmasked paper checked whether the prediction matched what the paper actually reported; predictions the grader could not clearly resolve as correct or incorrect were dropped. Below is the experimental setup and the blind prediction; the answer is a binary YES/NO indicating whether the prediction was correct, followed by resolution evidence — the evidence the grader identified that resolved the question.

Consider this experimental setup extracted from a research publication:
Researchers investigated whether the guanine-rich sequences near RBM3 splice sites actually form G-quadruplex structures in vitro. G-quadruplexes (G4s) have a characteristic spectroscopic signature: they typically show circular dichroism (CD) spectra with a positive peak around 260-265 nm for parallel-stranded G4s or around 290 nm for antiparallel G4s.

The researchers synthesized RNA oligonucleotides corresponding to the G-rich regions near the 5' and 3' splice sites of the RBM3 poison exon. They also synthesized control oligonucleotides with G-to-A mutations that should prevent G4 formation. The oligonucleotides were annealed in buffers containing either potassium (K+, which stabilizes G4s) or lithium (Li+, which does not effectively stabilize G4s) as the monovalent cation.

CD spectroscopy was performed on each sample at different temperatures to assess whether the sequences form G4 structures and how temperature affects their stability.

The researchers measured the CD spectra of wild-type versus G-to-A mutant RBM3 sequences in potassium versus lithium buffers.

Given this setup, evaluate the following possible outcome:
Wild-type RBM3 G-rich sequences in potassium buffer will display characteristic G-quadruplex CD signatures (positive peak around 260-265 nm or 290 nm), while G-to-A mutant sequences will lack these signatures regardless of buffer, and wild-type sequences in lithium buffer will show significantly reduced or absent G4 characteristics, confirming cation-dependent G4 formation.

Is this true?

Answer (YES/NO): YES